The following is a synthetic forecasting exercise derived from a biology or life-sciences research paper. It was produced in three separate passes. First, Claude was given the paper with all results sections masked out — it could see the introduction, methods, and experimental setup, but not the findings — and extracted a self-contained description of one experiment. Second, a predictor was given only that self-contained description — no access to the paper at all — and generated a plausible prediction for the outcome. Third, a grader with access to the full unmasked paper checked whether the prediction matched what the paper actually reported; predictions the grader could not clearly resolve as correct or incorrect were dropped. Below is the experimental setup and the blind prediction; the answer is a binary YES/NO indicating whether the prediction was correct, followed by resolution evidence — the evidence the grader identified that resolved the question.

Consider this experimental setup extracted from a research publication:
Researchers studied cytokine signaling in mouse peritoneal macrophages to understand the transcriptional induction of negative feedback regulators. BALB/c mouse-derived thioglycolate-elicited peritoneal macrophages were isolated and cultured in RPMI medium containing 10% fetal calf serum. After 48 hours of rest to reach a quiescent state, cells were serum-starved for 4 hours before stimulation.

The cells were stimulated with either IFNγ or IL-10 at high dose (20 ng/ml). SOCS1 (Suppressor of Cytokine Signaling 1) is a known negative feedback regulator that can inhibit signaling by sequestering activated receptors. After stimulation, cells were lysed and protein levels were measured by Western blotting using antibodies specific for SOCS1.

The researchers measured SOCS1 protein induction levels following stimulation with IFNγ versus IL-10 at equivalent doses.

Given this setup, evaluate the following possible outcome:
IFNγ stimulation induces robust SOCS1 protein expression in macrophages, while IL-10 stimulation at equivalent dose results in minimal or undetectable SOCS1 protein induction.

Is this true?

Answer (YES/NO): NO